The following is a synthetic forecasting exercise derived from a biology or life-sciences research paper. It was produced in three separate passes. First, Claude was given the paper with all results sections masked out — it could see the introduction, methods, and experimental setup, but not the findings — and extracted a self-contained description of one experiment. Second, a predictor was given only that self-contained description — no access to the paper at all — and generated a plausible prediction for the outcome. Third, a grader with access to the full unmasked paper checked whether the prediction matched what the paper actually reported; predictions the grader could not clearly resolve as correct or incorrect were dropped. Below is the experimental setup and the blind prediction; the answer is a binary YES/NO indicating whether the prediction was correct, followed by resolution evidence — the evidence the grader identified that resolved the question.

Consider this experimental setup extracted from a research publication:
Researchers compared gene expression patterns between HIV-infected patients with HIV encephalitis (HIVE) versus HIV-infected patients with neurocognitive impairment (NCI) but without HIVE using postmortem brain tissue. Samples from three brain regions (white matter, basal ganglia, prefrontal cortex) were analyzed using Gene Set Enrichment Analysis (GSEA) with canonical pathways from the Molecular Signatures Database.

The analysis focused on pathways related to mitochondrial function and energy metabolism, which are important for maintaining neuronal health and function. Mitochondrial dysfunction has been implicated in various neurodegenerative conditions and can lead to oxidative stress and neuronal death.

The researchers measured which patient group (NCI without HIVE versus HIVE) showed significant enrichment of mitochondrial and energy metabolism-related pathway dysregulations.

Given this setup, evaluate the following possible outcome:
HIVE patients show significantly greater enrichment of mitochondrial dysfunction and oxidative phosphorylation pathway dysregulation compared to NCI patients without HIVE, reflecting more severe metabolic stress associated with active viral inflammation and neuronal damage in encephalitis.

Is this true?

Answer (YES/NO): YES